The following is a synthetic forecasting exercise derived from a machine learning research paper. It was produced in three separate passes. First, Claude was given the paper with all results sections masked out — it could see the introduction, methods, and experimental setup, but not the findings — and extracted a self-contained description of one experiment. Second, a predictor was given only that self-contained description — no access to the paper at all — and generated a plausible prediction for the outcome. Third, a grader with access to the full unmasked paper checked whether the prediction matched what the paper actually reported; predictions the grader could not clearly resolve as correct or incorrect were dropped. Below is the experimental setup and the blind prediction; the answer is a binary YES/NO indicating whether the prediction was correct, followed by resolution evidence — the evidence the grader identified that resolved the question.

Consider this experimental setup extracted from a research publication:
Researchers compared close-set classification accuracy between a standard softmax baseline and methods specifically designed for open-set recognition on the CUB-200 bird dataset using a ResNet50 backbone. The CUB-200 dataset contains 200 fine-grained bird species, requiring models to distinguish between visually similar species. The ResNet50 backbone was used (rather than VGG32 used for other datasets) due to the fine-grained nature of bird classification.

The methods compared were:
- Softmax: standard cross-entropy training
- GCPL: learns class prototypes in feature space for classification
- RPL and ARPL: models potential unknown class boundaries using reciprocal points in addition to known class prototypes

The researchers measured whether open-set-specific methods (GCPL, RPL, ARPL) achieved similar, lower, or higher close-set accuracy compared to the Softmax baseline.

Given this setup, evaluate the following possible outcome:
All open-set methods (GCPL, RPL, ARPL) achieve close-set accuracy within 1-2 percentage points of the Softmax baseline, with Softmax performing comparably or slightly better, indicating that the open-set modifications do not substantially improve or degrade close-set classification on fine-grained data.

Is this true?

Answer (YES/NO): NO